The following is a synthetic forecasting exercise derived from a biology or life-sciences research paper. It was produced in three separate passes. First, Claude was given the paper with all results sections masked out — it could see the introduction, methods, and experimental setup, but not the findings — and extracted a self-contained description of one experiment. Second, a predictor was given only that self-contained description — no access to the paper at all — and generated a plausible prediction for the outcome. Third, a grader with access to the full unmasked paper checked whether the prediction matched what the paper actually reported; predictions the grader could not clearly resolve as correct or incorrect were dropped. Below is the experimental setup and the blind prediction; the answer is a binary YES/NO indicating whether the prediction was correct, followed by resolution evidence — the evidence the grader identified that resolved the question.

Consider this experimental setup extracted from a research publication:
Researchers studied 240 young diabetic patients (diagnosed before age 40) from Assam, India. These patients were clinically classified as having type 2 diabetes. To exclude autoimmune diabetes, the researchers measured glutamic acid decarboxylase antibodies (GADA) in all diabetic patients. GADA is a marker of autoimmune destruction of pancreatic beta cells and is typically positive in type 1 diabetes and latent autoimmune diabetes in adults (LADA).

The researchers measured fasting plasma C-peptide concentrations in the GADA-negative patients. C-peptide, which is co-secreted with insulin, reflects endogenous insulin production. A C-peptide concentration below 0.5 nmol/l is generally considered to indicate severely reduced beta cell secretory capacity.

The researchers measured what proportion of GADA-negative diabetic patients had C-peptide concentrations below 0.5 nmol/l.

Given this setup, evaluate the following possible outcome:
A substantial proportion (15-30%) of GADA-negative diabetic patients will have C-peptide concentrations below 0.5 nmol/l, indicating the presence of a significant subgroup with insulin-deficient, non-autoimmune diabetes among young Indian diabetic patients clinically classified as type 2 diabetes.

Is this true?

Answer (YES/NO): YES